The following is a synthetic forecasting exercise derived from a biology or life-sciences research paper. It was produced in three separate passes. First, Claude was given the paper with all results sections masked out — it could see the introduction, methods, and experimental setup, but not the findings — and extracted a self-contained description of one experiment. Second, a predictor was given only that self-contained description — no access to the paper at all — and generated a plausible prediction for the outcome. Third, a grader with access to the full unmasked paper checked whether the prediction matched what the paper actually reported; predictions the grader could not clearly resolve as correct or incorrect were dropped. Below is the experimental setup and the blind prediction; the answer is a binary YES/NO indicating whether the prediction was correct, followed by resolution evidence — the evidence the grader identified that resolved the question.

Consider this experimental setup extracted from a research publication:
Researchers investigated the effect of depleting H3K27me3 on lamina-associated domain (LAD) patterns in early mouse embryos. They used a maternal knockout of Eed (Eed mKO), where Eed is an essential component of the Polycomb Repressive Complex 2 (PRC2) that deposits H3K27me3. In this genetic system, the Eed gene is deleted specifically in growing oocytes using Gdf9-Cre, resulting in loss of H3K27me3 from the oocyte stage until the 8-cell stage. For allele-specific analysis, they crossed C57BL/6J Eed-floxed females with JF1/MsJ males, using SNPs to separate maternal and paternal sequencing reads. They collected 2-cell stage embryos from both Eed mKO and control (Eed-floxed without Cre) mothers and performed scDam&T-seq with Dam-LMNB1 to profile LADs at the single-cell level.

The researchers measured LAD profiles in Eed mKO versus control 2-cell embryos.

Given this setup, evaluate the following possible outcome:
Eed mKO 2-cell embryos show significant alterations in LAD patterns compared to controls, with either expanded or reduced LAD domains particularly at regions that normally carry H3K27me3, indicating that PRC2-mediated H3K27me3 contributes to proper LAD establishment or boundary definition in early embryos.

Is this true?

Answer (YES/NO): YES